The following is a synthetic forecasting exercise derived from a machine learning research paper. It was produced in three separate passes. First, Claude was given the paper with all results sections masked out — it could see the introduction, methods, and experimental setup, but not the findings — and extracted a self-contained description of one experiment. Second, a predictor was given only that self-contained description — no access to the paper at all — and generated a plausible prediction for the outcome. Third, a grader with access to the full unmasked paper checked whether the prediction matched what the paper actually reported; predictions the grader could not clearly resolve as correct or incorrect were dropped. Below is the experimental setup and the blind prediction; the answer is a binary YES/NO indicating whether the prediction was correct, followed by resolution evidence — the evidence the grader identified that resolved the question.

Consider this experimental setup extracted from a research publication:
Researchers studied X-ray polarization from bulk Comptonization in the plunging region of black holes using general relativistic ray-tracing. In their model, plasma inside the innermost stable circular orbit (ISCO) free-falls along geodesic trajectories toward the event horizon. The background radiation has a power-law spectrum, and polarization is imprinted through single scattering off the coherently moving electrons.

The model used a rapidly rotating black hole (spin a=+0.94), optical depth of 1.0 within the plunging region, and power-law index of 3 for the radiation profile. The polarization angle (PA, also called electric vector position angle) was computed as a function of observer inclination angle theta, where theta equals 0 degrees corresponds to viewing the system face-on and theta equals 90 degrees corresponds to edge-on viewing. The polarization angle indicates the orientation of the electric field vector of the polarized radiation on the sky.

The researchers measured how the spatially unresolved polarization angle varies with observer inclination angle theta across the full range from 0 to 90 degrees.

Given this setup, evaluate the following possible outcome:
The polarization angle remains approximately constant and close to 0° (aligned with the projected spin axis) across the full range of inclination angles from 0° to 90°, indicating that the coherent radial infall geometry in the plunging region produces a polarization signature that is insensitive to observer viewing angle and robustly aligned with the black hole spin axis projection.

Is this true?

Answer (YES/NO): NO